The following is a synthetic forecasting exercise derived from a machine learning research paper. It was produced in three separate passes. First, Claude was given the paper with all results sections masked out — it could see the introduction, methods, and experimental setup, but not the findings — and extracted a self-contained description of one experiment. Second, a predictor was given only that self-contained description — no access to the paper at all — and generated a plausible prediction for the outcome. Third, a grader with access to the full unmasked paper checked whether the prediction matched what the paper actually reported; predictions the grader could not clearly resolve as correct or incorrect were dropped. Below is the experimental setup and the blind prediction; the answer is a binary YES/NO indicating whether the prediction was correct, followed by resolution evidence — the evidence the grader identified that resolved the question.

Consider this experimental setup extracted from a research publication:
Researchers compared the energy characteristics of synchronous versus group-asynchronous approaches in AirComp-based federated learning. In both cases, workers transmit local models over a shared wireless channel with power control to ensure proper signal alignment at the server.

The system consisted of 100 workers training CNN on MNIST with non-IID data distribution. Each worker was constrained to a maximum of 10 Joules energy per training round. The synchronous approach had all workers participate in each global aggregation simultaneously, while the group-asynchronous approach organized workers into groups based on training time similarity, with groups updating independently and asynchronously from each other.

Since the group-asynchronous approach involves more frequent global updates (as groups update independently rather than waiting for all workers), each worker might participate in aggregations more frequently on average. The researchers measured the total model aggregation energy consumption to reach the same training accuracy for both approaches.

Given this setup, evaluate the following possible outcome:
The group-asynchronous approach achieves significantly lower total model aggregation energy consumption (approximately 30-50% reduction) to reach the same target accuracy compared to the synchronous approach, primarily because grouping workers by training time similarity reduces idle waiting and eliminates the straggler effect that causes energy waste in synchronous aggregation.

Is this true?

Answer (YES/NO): NO